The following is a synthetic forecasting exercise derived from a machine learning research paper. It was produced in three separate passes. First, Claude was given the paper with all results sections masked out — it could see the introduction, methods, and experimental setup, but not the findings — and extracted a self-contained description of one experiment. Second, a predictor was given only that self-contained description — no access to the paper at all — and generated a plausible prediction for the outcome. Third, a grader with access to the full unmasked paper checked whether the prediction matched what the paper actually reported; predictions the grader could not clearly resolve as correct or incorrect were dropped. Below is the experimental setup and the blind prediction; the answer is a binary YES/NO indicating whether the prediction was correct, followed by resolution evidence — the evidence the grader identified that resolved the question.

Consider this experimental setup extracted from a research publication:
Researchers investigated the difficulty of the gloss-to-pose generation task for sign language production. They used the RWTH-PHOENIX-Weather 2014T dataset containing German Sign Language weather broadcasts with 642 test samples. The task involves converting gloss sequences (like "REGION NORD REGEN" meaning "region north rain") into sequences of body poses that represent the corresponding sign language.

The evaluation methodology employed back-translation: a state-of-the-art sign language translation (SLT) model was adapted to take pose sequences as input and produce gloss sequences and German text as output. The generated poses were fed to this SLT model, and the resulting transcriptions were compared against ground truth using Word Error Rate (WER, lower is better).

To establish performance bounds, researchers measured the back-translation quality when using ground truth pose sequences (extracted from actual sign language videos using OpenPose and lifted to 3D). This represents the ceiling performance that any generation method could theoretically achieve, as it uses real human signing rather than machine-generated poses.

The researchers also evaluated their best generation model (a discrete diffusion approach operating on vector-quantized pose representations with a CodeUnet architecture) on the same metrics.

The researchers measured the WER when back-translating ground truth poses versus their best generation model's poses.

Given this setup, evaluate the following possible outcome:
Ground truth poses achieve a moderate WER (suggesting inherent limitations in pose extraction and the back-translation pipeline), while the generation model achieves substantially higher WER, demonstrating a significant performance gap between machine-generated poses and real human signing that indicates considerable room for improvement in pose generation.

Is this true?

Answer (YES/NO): YES